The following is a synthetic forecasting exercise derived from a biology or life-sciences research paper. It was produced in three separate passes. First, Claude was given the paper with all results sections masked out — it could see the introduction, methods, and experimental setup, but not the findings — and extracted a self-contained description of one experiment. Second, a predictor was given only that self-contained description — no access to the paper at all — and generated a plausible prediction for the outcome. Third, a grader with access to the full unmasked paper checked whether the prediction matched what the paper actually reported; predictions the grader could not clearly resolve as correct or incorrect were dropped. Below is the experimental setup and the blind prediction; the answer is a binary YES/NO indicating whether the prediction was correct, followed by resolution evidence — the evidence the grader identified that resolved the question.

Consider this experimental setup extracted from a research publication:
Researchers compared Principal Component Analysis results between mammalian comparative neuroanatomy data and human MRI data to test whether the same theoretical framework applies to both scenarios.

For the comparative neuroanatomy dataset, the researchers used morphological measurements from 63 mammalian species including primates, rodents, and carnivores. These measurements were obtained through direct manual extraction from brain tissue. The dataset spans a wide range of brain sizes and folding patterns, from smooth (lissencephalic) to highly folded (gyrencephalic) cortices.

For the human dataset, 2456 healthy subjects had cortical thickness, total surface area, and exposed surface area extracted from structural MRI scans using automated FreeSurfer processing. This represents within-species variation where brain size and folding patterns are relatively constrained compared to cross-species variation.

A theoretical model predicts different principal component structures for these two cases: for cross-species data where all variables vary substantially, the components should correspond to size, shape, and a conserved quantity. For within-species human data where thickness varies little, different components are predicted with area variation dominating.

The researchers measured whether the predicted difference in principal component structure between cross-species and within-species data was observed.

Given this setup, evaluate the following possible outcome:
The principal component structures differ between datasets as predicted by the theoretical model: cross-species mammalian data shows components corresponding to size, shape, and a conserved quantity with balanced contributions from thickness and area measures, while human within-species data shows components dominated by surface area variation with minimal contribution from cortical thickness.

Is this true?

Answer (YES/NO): YES